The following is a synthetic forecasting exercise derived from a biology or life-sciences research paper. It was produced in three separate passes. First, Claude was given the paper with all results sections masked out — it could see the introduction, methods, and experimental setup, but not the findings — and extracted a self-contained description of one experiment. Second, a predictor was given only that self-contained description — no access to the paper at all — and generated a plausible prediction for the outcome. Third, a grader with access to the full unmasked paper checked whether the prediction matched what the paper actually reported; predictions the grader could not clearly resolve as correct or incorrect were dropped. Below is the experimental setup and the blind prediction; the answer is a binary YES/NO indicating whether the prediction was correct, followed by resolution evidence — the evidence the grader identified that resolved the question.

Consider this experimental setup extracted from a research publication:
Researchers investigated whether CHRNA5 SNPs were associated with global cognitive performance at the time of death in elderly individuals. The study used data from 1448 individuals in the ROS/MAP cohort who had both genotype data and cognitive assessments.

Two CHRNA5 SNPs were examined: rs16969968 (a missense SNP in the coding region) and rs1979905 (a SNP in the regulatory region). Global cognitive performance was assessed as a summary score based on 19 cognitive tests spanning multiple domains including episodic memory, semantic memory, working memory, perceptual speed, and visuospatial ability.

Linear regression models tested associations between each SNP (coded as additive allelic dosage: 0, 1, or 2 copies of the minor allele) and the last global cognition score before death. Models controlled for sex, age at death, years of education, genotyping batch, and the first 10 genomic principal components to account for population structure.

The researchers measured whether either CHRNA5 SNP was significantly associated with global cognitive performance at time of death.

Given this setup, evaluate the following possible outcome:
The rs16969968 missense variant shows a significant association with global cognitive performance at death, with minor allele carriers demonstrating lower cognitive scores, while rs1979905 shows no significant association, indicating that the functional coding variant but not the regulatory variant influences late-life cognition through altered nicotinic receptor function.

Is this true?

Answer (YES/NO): NO